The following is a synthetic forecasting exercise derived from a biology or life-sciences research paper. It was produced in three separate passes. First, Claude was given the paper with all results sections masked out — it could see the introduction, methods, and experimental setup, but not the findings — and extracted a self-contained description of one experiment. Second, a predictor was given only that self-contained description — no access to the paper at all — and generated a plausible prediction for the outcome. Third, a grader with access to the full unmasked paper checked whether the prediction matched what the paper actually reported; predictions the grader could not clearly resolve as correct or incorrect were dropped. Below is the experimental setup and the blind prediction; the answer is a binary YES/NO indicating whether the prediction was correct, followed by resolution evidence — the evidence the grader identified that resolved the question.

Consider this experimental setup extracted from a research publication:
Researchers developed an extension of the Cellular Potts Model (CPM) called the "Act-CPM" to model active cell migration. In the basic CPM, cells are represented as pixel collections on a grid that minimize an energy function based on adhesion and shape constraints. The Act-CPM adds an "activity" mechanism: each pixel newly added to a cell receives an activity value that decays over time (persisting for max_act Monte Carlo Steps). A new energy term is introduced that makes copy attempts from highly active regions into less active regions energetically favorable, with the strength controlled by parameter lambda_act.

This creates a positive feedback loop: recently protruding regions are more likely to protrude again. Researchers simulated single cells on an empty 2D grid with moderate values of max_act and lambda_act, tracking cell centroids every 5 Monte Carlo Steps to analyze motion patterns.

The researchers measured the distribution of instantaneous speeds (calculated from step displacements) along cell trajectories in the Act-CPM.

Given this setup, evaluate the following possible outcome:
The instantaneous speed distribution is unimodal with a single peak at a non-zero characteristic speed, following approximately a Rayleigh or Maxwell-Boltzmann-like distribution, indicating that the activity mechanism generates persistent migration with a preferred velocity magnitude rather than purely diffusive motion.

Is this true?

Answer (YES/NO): NO